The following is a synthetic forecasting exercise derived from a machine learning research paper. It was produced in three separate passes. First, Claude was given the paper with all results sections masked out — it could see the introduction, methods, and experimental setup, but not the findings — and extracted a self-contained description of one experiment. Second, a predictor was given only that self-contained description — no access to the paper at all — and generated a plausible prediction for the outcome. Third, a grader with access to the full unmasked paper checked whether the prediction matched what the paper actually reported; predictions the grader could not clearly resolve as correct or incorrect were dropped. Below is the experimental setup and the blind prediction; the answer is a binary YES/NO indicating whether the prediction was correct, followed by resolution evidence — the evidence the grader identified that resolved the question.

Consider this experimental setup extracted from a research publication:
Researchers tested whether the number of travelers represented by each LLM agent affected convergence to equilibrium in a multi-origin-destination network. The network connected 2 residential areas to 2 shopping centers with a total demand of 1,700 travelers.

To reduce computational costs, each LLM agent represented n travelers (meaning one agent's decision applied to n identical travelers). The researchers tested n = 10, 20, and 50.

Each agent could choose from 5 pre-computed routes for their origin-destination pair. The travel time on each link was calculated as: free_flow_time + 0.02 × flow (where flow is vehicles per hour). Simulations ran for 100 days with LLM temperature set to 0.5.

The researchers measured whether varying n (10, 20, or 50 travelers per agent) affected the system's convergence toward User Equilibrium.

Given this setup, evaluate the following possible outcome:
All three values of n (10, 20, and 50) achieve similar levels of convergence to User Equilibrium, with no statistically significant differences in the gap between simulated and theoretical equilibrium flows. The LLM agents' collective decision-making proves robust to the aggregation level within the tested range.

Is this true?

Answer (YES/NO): YES